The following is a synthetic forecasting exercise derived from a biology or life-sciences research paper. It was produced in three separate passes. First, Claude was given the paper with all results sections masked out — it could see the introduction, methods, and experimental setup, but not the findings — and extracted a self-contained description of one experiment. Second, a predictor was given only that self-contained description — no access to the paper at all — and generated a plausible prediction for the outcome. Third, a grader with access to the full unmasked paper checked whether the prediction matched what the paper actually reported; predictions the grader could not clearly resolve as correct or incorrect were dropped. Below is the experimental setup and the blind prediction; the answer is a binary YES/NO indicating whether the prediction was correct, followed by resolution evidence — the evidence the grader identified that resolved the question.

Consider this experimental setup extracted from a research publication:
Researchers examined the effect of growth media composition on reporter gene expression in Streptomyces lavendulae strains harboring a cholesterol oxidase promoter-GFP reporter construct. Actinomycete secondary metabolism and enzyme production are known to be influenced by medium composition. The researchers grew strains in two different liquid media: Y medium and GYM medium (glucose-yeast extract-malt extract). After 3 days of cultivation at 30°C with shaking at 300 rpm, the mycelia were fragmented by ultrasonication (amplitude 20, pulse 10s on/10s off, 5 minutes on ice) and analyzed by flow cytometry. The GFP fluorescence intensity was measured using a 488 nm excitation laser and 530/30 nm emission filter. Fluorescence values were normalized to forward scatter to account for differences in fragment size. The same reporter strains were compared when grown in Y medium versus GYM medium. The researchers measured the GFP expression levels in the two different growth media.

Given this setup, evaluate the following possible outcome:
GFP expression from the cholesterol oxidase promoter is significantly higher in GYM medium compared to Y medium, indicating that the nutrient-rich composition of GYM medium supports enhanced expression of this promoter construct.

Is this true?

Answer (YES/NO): NO